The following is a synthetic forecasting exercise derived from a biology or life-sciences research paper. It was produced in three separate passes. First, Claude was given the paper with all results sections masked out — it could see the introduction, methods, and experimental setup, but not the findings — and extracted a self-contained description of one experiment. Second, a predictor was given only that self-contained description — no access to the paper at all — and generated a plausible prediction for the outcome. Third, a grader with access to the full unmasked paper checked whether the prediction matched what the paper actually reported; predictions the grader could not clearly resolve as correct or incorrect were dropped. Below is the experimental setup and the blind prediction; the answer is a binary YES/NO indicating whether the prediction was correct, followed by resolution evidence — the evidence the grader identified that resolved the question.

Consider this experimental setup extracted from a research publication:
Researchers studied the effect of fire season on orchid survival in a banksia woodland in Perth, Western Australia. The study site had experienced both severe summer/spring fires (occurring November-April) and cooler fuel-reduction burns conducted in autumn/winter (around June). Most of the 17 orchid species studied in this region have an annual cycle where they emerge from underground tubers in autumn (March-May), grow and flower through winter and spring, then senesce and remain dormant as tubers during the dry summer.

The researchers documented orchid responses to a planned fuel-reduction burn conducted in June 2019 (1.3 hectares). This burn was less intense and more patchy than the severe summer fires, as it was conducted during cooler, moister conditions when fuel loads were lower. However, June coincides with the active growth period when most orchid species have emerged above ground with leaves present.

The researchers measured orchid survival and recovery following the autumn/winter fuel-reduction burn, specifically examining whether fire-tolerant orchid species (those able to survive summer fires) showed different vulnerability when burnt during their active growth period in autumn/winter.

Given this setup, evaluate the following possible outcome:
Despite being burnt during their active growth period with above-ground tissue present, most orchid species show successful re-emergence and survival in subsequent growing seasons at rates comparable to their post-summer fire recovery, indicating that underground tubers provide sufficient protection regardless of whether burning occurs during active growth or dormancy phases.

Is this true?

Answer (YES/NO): NO